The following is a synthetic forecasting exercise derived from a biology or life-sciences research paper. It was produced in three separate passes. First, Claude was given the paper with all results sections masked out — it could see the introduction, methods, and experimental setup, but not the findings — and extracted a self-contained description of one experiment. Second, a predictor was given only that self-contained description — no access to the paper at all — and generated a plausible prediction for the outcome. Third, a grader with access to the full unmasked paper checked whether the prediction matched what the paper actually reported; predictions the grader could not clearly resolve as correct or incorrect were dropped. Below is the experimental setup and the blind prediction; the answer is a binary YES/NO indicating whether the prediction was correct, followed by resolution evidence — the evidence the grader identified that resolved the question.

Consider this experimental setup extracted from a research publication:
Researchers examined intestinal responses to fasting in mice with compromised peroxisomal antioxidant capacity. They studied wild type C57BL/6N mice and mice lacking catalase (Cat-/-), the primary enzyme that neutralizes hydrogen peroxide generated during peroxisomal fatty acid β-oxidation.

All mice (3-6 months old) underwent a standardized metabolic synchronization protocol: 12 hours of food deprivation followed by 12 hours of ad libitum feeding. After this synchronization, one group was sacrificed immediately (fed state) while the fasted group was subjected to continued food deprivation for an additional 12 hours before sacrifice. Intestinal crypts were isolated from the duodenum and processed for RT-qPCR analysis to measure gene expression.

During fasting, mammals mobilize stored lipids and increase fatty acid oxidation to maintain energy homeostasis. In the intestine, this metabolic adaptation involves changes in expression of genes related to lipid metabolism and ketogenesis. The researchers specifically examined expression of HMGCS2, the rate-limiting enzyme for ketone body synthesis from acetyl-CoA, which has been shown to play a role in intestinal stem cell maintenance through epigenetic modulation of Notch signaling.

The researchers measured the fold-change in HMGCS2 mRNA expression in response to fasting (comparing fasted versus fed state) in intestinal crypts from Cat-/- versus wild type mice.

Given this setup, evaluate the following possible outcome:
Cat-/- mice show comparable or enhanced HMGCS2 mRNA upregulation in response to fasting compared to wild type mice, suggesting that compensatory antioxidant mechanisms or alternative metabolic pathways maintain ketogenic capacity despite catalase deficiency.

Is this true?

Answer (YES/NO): YES